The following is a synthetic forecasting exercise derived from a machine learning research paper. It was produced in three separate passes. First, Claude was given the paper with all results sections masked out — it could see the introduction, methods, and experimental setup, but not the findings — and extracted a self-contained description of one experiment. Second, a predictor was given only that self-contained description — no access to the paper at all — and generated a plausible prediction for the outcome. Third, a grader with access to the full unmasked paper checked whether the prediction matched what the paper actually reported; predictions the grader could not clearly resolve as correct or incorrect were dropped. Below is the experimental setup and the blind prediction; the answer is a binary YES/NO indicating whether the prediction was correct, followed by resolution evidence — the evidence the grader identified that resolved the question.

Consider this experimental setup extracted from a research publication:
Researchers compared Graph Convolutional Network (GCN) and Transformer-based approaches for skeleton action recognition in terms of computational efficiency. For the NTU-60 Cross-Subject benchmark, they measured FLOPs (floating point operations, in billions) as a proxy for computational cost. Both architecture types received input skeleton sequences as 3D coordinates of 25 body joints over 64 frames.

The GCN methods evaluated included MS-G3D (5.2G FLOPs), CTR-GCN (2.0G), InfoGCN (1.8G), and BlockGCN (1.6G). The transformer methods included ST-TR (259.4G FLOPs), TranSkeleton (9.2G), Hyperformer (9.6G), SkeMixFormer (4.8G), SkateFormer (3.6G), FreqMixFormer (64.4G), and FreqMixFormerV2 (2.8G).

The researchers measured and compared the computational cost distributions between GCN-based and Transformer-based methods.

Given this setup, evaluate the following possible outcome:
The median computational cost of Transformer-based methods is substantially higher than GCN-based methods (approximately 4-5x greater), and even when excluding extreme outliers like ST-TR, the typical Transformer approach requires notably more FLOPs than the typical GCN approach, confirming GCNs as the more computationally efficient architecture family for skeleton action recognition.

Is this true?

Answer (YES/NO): NO